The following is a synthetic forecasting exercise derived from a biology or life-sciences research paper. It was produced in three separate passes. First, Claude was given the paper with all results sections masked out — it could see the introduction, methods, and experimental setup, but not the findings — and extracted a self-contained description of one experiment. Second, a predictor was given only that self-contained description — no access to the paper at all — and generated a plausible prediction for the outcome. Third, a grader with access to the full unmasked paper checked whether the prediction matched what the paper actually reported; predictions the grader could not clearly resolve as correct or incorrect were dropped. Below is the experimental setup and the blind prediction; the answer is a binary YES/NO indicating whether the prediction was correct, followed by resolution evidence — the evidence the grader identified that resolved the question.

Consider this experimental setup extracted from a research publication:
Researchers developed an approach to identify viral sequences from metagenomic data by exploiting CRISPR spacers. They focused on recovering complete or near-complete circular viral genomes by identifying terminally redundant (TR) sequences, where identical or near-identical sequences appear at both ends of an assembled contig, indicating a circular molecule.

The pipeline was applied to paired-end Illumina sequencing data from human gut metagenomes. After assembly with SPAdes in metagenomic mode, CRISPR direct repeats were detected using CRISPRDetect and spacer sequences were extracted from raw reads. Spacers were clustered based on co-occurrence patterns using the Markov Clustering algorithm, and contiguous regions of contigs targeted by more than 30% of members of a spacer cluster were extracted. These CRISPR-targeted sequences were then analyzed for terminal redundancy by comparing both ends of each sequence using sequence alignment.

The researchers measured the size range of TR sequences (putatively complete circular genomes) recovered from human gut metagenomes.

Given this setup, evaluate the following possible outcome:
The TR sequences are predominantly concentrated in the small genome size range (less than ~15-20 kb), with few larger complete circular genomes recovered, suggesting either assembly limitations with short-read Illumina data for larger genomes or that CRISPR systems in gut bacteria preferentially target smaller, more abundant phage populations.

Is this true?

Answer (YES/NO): NO